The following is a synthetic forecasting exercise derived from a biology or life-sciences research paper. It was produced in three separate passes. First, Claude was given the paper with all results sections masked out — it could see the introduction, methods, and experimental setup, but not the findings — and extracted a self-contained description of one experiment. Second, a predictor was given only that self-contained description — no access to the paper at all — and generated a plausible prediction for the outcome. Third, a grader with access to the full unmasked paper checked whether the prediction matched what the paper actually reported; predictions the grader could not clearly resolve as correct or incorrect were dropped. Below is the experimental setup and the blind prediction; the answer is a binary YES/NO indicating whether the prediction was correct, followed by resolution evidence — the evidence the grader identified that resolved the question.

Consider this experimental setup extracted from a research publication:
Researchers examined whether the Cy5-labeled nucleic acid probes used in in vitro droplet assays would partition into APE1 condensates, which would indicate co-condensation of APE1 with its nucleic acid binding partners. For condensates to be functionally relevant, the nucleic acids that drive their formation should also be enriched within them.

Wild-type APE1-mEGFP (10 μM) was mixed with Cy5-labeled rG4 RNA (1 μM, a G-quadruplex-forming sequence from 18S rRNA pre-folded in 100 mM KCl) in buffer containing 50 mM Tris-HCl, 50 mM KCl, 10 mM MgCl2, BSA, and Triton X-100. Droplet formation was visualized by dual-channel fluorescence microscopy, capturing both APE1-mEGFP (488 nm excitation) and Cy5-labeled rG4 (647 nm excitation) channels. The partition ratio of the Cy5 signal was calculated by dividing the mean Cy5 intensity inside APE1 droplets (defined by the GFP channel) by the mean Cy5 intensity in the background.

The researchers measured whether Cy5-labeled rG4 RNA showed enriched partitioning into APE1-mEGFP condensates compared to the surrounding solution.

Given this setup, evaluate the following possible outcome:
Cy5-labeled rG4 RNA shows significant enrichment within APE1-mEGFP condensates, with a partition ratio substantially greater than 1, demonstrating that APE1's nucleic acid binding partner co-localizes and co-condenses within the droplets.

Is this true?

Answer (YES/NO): YES